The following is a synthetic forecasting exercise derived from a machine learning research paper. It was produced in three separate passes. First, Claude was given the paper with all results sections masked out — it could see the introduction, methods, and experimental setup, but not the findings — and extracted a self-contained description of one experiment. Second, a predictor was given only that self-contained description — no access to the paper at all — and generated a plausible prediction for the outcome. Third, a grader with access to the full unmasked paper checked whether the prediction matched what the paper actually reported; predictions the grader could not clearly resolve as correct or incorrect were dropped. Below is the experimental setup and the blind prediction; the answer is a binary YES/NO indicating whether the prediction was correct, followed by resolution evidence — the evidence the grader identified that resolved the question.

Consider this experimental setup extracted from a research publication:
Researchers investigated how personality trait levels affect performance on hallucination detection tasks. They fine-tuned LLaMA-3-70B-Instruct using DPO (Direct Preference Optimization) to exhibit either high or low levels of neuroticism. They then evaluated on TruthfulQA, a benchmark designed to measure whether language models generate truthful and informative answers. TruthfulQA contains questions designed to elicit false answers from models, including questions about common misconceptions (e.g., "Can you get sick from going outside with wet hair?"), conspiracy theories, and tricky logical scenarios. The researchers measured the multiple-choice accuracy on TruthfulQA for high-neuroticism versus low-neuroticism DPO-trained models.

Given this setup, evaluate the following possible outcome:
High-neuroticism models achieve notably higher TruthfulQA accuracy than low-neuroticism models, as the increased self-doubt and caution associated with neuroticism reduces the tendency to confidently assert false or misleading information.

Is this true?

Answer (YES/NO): NO